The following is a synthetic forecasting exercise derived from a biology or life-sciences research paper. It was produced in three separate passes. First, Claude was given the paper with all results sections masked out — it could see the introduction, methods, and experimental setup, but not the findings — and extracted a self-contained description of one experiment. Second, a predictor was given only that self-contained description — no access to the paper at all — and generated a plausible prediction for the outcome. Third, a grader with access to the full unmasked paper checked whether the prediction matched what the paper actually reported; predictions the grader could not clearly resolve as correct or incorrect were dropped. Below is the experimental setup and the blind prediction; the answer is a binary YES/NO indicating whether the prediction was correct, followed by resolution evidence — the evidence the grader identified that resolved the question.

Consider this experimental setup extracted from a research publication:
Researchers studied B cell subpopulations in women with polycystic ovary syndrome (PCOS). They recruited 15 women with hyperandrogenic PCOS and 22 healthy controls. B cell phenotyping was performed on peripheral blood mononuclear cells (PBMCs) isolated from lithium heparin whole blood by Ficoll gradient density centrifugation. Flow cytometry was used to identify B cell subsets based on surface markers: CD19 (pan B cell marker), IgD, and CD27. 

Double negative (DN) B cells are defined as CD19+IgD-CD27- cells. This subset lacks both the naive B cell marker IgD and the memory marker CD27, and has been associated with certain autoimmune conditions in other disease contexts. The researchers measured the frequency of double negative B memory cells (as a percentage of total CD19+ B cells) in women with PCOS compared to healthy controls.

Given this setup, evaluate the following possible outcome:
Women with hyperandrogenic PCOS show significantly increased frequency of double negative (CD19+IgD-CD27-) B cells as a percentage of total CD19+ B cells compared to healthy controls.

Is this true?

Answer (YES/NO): YES